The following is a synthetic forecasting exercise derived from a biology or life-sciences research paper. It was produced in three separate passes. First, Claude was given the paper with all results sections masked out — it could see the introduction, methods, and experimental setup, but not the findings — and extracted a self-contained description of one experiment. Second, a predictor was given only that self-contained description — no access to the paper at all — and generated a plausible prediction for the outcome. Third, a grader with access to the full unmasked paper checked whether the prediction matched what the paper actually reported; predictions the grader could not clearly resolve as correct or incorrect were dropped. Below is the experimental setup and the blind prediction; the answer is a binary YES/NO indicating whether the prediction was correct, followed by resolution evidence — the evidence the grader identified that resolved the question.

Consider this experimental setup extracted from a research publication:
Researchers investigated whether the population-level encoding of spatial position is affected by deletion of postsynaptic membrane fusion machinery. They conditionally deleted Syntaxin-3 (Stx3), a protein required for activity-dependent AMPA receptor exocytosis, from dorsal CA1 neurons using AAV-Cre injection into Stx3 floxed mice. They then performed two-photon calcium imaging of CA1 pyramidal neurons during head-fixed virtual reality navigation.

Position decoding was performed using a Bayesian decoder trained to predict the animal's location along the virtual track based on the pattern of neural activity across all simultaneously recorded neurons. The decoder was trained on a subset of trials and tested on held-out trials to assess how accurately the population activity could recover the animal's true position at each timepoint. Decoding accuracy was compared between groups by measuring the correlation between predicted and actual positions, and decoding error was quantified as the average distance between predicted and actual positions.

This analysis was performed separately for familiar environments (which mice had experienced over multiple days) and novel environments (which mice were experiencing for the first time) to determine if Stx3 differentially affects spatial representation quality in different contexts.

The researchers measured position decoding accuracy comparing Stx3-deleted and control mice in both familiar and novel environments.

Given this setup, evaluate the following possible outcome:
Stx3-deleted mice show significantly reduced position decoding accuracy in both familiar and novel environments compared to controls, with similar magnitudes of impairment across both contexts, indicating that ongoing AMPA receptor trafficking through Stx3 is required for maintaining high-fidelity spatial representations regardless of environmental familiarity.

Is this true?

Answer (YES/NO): NO